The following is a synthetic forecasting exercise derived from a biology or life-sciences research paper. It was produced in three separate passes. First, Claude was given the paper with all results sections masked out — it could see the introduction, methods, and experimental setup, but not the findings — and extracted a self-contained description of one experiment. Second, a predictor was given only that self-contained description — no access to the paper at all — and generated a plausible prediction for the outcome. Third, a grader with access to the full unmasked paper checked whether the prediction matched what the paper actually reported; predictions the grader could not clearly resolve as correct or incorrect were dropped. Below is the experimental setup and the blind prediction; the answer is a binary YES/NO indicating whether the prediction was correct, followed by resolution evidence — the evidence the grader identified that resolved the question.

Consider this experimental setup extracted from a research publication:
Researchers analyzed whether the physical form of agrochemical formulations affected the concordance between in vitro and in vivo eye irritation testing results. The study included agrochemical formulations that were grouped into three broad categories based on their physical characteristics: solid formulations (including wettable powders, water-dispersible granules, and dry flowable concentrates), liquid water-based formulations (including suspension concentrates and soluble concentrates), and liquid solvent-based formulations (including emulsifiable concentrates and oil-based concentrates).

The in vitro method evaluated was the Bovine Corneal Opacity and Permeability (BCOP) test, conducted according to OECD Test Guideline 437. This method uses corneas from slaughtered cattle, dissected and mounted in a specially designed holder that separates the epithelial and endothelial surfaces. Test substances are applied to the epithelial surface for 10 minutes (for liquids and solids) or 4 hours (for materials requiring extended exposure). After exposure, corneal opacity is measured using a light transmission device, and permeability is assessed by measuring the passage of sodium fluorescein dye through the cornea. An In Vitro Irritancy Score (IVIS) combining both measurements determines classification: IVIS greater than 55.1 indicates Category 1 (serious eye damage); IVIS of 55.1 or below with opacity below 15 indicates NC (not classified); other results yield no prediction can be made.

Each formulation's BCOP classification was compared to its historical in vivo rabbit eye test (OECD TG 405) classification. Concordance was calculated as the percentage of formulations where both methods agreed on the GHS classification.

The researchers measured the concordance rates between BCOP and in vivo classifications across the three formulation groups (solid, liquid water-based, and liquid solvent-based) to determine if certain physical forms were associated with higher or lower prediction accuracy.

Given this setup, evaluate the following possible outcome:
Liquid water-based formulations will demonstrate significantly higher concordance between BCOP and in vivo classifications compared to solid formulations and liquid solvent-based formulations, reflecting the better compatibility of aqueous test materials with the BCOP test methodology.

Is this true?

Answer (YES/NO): NO